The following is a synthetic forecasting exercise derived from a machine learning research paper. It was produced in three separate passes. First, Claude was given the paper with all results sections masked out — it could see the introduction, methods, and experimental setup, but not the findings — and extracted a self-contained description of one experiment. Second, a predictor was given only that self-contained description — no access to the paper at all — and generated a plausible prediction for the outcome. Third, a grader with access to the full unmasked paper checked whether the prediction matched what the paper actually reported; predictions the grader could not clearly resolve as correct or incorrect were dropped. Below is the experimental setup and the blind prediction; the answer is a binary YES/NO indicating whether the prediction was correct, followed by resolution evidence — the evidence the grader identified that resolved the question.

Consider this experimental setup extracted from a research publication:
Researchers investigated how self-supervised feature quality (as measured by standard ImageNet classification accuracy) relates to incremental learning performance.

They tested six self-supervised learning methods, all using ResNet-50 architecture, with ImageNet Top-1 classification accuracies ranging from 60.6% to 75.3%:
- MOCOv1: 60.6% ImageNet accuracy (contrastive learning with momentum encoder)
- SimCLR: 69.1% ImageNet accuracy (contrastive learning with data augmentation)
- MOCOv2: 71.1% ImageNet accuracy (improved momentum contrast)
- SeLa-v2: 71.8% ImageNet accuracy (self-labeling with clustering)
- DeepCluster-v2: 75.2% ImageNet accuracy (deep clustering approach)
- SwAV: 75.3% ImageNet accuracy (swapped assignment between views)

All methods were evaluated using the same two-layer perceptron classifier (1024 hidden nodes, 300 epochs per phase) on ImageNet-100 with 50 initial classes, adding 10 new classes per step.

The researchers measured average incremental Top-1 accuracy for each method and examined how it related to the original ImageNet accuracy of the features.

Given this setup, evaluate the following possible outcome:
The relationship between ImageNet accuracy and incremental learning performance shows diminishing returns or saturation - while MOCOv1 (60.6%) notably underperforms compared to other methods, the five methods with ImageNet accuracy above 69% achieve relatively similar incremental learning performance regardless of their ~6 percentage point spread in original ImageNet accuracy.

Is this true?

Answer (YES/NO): NO